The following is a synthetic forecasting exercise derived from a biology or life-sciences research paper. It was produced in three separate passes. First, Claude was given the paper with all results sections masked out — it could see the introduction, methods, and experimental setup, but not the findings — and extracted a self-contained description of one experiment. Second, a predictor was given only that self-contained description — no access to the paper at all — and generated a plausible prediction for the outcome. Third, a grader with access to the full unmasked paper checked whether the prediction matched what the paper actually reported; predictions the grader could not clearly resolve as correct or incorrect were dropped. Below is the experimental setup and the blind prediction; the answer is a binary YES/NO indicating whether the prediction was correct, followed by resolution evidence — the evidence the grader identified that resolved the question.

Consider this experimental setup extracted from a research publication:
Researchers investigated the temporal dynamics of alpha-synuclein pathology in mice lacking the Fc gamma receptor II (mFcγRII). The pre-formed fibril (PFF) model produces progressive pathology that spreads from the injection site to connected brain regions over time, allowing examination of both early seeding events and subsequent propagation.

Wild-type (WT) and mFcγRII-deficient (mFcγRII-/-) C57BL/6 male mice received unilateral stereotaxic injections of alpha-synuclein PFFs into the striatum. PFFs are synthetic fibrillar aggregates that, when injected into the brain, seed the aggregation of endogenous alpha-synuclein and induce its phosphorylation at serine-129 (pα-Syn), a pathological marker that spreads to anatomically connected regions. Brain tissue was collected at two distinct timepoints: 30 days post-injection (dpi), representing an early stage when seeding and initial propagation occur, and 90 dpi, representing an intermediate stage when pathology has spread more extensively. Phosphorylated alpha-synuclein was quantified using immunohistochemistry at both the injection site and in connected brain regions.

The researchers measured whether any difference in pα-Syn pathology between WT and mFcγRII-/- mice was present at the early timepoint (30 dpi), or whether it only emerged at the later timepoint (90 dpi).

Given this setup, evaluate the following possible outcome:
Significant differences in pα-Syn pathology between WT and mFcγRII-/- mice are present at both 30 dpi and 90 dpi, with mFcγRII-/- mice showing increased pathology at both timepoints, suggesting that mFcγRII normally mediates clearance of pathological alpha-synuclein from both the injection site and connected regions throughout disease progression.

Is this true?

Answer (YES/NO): NO